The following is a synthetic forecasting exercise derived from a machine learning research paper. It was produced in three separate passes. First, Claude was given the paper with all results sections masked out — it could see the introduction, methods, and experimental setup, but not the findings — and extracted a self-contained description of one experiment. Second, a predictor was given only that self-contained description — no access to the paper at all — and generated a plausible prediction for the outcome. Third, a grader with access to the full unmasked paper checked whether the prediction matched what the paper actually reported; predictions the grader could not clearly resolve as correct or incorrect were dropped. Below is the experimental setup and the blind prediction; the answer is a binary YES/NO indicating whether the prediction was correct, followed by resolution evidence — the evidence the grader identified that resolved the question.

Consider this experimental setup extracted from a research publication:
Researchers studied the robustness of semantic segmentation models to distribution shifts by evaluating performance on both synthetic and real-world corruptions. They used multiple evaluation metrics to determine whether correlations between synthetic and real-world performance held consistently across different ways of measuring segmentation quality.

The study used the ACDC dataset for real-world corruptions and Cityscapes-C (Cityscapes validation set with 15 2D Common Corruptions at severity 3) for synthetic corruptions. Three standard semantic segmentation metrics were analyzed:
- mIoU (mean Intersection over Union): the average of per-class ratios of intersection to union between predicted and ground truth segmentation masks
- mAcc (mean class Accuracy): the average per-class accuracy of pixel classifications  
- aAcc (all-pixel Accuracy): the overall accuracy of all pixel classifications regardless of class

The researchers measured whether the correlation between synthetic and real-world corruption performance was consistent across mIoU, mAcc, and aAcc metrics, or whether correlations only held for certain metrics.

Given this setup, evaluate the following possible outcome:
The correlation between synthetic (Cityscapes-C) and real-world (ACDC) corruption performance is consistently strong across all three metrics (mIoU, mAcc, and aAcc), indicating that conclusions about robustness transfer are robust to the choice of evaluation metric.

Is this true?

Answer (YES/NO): YES